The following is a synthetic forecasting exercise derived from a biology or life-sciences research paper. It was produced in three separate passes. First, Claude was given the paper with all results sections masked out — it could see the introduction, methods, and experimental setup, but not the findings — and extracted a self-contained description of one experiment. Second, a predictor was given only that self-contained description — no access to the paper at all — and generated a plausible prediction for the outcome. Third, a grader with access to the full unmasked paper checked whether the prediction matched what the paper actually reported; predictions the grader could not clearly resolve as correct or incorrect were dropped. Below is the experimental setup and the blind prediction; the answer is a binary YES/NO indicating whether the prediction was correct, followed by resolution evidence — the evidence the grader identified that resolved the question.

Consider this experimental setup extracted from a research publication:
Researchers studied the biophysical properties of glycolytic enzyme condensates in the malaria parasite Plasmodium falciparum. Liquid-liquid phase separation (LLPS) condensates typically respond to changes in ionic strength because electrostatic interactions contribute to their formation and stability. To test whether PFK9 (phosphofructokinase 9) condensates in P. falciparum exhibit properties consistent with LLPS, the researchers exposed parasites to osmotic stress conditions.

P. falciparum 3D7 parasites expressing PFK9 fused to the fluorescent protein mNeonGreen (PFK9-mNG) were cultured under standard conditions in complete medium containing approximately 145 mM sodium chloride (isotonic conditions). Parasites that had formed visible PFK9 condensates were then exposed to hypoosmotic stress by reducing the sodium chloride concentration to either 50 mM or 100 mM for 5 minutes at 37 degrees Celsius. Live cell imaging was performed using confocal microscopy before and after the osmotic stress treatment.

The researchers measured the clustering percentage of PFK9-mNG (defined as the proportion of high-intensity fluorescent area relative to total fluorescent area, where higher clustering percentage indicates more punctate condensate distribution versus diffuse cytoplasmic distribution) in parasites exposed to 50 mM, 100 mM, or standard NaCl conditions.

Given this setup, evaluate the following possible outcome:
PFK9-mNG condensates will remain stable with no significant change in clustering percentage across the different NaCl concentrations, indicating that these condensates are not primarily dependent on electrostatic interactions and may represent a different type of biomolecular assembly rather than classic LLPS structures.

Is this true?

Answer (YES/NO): NO